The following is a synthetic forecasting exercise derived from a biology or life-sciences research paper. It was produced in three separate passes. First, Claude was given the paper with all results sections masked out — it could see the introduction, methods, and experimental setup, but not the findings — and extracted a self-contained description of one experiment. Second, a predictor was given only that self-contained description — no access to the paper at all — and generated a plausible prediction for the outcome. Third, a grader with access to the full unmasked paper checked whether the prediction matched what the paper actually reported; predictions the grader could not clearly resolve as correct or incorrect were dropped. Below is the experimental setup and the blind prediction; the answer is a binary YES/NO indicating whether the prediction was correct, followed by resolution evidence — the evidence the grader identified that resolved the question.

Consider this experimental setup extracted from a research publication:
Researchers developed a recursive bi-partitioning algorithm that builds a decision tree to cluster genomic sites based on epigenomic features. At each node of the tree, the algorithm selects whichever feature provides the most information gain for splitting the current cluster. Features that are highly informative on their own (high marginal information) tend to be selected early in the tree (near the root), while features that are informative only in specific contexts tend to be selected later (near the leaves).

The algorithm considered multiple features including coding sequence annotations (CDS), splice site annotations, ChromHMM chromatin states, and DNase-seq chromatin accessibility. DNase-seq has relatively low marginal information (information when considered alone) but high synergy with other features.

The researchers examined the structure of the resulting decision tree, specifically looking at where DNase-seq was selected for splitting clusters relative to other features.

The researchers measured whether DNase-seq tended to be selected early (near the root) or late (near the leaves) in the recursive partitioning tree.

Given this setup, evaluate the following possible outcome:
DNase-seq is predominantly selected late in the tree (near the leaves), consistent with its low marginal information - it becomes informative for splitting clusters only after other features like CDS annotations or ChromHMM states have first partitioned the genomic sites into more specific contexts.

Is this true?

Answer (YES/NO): YES